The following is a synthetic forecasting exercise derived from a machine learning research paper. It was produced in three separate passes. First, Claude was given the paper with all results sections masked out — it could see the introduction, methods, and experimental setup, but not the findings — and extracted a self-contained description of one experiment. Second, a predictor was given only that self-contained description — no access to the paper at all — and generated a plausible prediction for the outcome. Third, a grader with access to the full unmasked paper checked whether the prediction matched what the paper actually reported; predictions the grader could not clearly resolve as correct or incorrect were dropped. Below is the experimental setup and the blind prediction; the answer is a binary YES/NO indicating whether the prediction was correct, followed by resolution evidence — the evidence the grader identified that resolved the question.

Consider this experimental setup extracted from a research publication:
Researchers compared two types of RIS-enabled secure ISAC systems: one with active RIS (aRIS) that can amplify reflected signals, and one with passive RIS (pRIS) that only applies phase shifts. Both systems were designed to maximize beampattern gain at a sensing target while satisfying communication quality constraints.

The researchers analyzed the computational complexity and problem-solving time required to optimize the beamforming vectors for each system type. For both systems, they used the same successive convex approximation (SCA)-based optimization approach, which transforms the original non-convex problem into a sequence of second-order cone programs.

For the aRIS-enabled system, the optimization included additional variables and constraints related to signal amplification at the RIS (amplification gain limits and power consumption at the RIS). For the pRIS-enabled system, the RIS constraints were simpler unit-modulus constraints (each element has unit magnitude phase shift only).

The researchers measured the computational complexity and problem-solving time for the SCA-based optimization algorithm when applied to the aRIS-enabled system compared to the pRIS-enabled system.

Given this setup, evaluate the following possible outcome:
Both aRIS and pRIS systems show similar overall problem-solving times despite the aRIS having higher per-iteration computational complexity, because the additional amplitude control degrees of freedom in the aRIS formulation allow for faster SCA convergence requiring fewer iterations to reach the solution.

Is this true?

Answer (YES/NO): NO